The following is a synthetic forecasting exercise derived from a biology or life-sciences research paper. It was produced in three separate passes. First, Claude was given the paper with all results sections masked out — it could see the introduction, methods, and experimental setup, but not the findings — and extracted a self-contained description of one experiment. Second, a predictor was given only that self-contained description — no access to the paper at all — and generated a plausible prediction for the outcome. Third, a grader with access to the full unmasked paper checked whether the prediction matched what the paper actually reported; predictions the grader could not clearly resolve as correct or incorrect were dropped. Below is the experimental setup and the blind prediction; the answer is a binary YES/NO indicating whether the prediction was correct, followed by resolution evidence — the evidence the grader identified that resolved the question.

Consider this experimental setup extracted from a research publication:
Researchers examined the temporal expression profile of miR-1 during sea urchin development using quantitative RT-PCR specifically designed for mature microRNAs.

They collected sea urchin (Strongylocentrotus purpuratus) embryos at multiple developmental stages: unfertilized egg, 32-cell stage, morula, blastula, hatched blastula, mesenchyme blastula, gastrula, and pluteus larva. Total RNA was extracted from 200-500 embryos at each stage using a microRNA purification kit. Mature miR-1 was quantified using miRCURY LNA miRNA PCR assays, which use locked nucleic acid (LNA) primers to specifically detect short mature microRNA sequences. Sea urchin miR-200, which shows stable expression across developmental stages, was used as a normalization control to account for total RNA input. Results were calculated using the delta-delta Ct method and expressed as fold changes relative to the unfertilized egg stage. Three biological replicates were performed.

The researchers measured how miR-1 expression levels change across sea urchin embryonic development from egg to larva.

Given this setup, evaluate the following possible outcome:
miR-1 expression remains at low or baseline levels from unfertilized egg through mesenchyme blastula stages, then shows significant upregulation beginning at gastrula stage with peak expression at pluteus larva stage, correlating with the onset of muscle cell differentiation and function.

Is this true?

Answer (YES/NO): NO